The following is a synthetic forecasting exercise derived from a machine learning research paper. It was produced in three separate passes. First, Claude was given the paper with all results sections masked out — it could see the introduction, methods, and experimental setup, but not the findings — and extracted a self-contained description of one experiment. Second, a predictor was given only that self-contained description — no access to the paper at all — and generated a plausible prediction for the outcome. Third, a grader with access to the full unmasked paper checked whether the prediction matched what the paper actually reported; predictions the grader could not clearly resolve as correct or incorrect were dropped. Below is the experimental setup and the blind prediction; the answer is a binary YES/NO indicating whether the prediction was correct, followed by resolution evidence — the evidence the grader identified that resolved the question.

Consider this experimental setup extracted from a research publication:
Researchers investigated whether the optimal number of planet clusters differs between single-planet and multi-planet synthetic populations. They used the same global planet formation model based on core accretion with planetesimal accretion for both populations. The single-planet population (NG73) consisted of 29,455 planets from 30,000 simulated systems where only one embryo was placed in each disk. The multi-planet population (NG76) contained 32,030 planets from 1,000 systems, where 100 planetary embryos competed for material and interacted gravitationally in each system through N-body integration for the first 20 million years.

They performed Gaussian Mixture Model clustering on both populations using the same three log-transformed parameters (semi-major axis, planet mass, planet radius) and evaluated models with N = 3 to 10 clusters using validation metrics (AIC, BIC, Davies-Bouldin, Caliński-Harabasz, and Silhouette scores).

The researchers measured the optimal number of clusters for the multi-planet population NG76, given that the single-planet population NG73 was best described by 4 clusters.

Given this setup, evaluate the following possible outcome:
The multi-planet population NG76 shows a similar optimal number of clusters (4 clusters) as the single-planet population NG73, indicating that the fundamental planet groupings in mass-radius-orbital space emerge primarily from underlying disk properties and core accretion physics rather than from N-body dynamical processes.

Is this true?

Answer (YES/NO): NO